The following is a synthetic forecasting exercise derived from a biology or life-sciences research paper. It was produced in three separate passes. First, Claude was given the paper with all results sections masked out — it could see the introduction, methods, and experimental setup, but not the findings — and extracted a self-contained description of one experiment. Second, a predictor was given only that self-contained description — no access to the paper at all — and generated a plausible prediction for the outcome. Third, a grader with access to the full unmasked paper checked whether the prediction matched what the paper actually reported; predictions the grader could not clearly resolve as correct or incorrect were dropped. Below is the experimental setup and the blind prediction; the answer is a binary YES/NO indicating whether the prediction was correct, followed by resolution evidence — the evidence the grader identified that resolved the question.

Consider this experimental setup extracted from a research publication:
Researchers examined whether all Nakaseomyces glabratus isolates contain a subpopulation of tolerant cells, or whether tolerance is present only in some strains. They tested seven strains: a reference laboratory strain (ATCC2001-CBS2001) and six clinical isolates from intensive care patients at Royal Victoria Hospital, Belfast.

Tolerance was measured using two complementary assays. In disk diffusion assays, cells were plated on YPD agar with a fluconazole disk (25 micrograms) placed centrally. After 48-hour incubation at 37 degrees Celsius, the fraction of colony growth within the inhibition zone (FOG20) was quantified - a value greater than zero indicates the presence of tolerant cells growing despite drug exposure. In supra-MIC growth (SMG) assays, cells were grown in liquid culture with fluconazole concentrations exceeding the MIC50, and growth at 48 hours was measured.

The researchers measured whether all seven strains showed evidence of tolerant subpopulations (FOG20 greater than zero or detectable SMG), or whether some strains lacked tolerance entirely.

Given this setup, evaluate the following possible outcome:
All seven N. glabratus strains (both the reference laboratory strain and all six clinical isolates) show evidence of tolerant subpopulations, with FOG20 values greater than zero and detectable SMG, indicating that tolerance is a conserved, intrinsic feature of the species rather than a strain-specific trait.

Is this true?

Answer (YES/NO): NO